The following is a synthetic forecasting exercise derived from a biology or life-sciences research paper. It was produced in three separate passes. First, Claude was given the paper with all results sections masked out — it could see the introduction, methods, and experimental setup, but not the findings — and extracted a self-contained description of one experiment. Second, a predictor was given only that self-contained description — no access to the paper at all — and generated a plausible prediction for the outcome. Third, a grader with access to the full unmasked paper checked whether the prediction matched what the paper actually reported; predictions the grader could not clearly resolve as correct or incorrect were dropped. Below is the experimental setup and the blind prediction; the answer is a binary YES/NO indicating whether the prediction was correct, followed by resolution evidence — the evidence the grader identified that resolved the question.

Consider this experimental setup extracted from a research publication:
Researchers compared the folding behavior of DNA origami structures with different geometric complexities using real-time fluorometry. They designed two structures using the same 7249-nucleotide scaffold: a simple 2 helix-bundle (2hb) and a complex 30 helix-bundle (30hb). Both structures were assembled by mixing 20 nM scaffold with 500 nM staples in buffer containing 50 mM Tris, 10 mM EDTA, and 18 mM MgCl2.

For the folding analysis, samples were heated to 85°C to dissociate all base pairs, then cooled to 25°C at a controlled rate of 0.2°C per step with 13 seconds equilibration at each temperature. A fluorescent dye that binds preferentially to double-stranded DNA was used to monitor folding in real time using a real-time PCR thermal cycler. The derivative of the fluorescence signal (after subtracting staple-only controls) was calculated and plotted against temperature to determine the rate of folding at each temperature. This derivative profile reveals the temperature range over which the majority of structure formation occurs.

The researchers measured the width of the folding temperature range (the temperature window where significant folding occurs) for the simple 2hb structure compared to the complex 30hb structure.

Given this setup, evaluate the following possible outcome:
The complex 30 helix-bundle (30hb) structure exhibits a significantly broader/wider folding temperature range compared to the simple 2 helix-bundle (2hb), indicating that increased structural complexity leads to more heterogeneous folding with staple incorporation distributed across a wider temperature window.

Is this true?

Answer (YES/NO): YES